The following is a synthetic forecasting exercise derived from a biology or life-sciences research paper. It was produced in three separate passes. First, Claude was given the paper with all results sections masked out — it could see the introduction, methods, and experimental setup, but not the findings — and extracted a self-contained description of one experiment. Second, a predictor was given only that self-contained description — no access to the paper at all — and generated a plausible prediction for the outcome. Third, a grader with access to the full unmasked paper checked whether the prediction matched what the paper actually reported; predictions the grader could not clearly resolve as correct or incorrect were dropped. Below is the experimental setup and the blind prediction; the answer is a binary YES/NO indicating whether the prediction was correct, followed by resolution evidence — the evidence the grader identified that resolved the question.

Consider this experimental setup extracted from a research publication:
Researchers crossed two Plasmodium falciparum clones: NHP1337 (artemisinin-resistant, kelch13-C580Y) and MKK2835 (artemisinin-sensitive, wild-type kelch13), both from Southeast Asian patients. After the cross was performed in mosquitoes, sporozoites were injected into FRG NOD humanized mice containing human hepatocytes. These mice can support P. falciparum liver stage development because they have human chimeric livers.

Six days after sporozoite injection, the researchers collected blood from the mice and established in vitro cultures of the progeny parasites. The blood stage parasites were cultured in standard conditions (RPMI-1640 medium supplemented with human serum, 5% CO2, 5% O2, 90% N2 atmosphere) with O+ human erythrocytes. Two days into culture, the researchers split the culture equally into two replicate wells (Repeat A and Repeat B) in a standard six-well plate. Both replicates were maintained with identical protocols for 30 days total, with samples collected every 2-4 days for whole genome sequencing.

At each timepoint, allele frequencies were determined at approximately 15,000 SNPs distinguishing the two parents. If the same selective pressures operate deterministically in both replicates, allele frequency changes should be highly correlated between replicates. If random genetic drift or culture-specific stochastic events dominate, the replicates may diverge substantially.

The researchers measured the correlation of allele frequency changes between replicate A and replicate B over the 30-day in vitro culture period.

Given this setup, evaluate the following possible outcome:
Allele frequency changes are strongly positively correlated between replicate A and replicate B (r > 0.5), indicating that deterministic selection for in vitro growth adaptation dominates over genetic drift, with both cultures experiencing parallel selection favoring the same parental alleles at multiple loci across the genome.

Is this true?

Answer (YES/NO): YES